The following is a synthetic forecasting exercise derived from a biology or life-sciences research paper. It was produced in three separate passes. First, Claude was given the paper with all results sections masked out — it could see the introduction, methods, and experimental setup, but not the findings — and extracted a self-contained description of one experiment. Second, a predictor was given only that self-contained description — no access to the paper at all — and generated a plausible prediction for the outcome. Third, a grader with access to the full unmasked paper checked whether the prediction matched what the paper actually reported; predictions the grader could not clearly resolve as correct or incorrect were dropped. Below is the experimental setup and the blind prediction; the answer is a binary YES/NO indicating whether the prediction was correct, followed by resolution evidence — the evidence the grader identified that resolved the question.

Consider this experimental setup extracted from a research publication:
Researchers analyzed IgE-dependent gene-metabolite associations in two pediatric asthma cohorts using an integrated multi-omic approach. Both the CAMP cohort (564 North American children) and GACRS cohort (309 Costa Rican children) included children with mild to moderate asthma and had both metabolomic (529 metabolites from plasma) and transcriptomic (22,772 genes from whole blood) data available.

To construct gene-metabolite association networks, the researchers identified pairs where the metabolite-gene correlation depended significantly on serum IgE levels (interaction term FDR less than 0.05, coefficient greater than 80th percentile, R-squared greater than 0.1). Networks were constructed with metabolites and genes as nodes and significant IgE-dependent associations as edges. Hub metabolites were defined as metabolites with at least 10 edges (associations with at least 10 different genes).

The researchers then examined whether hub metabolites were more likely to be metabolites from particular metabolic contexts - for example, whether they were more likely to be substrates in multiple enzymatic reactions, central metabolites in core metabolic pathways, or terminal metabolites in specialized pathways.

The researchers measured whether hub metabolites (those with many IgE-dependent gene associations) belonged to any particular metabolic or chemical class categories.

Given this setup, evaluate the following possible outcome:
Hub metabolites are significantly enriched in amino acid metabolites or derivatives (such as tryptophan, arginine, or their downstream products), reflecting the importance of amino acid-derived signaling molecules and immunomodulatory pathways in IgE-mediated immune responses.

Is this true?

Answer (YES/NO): NO